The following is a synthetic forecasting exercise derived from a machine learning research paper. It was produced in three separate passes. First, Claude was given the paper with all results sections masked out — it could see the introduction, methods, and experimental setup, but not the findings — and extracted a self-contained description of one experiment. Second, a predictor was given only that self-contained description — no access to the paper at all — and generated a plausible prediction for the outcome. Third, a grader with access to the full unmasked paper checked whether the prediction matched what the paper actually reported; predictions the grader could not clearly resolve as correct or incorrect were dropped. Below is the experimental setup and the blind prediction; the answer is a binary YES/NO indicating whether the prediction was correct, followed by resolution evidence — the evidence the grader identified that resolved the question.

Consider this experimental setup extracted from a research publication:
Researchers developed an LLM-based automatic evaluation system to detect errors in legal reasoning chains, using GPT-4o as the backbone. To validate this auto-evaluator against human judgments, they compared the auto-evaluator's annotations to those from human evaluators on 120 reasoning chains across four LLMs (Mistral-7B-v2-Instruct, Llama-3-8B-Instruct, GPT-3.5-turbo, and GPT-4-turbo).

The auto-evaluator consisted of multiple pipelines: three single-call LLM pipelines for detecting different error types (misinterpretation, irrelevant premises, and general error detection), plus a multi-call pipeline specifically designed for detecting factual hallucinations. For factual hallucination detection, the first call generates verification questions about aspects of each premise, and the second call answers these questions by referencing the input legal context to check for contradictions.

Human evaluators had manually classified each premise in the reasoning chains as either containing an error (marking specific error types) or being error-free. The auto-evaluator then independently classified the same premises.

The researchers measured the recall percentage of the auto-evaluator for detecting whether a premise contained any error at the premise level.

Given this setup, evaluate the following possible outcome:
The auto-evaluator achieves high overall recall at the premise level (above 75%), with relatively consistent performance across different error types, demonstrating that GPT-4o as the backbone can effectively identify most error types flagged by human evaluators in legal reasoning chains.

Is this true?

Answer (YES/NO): NO